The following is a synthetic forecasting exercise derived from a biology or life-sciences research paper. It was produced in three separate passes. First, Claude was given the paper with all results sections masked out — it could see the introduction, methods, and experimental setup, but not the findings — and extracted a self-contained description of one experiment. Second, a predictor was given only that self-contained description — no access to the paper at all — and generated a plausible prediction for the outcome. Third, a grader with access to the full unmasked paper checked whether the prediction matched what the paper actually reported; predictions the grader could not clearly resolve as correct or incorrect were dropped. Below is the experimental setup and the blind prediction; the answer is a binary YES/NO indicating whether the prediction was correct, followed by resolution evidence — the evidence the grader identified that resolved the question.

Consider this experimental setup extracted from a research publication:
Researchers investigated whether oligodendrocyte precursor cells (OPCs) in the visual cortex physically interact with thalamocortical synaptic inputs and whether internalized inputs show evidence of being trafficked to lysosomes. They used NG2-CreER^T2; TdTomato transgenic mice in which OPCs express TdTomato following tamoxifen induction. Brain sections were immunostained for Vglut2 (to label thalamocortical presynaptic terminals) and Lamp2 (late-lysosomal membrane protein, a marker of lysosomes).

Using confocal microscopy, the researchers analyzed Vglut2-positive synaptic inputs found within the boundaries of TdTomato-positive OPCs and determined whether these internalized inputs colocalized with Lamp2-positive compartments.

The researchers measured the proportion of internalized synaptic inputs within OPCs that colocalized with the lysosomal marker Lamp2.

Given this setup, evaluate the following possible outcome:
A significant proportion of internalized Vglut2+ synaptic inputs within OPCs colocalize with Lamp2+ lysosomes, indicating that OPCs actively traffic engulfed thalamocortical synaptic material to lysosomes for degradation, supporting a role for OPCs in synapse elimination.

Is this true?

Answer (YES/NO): YES